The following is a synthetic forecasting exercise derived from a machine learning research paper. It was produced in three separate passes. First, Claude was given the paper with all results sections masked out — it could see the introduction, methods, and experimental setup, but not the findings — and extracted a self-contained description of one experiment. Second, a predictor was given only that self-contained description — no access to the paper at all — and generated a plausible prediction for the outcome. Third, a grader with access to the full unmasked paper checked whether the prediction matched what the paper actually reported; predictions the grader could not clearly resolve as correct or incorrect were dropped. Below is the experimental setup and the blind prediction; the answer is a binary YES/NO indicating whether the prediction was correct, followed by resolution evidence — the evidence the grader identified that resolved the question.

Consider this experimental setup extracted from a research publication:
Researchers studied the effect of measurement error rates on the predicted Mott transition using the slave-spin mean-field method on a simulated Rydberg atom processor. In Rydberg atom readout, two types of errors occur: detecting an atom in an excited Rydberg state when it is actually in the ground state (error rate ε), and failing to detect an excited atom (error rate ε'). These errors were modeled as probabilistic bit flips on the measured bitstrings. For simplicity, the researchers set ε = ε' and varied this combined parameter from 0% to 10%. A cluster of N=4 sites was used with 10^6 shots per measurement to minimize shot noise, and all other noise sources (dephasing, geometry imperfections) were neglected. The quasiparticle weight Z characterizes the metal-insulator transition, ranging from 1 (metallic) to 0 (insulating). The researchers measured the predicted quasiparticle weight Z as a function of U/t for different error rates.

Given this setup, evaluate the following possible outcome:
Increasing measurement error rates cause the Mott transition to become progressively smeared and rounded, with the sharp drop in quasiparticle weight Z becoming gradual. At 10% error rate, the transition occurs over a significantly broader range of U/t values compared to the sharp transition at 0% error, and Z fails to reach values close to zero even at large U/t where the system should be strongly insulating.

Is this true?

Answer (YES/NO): NO